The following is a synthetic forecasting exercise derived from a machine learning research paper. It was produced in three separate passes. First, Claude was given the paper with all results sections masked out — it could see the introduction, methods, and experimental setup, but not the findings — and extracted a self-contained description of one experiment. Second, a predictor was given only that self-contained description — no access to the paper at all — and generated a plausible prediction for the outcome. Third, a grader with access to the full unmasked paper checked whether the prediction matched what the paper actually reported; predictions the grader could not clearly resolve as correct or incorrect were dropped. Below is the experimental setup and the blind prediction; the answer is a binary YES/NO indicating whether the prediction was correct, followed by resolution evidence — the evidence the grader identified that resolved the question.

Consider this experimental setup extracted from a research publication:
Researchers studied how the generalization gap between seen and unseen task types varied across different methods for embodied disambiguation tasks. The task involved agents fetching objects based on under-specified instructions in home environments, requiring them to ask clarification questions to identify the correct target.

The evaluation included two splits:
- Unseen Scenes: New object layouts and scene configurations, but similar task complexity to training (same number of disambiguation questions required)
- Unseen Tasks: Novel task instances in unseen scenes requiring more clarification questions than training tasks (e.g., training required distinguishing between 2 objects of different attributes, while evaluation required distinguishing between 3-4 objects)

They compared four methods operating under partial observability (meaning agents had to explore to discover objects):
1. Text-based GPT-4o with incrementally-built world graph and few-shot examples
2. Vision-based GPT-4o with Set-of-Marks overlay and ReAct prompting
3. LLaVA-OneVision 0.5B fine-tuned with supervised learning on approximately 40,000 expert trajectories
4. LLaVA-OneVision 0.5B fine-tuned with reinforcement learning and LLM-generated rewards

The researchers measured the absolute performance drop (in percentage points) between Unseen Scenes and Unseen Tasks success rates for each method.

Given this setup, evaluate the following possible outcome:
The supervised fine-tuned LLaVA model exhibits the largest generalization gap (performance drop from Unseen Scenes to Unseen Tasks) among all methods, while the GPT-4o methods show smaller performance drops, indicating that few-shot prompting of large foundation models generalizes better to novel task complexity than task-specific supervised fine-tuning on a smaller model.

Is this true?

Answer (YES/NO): NO